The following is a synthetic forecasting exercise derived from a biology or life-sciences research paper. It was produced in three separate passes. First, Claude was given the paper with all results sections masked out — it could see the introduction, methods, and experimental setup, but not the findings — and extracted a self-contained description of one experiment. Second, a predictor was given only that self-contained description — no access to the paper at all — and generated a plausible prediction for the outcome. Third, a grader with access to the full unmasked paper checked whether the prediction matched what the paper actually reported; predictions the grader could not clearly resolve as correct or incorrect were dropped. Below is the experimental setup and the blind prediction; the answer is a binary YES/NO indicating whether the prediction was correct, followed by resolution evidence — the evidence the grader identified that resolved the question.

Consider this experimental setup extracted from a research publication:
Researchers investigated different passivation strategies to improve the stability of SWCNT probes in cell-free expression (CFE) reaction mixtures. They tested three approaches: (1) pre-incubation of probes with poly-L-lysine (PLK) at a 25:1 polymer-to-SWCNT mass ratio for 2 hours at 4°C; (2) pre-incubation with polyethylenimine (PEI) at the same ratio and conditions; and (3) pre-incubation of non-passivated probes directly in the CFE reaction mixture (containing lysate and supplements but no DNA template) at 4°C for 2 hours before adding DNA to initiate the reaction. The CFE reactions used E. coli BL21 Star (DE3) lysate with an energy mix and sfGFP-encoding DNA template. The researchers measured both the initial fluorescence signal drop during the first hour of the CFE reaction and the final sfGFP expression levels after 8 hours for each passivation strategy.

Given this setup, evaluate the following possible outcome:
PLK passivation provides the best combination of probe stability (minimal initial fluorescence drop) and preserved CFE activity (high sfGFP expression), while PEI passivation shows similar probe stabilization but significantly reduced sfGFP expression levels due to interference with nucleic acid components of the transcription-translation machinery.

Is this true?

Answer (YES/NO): NO